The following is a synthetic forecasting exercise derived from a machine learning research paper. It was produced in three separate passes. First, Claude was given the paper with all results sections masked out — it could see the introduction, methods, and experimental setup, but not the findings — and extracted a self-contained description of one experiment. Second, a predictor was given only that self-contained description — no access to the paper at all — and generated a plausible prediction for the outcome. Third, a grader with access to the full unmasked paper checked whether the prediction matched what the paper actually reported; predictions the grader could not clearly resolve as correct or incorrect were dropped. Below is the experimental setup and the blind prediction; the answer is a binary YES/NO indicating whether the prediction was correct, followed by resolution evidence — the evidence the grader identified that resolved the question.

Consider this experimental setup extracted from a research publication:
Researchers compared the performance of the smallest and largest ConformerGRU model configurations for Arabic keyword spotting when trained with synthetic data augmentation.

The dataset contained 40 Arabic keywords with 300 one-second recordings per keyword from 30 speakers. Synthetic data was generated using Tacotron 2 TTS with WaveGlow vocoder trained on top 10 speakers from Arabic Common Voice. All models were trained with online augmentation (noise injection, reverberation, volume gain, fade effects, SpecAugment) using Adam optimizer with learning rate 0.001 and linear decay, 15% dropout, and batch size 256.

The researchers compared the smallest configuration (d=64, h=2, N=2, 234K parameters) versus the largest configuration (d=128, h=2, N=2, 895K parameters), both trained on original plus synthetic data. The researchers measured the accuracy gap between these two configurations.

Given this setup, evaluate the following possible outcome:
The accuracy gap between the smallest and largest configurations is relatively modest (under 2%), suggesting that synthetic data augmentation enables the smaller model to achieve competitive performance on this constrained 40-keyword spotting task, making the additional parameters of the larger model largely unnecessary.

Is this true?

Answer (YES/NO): YES